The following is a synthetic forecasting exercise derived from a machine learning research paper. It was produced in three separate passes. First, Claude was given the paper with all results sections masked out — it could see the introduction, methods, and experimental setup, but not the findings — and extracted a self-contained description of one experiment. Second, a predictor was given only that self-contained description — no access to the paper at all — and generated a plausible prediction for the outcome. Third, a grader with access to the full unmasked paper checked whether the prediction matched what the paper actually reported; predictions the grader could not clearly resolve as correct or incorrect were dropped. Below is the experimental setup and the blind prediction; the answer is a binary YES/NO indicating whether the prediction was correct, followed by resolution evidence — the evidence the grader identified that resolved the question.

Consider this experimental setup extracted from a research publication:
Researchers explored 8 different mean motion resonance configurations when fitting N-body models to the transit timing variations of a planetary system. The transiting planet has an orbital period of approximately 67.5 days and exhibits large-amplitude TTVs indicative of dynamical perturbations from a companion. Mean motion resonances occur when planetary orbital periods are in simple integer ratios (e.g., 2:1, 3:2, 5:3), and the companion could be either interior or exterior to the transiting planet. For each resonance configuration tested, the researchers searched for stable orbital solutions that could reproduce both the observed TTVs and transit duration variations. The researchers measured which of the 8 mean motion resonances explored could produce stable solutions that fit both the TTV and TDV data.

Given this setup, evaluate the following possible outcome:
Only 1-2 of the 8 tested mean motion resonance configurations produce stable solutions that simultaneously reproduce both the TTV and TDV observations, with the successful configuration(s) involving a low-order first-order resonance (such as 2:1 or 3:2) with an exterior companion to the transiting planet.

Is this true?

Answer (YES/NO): NO